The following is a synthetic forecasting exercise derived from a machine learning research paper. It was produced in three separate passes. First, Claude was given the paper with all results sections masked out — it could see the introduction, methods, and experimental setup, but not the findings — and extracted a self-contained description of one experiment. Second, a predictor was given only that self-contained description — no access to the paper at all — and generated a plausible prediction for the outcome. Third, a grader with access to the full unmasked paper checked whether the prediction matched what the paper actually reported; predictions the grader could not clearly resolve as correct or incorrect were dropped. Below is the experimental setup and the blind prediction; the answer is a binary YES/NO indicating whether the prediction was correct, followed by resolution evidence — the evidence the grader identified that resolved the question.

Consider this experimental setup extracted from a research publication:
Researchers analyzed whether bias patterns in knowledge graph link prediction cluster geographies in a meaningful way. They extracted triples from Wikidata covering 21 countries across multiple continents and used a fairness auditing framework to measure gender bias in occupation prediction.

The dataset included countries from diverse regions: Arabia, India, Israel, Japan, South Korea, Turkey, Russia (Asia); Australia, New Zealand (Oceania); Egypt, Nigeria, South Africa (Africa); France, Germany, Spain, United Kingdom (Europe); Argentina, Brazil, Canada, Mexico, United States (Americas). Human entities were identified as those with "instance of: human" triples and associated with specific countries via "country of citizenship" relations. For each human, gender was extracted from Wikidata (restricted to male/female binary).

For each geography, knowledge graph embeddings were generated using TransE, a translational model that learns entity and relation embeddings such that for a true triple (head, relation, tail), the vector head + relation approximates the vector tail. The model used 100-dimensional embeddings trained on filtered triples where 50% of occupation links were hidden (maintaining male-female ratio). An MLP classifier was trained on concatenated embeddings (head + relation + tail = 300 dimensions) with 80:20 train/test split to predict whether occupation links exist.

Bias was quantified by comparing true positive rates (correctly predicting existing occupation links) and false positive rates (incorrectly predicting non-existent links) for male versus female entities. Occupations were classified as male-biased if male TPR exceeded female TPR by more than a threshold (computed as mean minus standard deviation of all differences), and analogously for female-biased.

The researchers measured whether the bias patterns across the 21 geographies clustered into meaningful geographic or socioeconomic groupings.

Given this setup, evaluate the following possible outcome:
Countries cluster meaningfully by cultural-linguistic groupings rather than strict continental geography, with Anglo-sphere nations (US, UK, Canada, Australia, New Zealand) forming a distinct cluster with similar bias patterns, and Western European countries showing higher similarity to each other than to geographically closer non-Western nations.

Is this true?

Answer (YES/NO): NO